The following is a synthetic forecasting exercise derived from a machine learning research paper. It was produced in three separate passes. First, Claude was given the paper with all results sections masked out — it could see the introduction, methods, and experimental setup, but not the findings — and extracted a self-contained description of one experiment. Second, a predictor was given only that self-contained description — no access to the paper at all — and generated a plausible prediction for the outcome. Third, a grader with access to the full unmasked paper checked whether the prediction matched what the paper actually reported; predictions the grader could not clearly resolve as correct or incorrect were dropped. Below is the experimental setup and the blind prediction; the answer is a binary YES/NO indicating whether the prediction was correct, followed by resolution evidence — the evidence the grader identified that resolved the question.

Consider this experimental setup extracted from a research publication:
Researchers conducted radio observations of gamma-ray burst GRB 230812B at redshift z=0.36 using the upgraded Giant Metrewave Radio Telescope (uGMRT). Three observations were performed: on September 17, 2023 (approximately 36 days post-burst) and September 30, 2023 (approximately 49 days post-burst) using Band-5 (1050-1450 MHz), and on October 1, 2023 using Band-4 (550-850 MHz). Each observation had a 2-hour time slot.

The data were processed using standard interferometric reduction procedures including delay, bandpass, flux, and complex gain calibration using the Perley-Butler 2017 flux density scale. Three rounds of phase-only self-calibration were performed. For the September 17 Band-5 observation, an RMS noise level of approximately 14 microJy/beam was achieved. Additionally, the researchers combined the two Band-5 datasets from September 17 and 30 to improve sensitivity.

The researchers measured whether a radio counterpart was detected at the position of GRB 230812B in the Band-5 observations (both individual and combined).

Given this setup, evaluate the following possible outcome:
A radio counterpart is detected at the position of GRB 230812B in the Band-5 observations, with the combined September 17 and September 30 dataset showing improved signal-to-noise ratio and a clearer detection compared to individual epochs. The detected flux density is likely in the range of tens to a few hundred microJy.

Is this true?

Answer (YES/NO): NO